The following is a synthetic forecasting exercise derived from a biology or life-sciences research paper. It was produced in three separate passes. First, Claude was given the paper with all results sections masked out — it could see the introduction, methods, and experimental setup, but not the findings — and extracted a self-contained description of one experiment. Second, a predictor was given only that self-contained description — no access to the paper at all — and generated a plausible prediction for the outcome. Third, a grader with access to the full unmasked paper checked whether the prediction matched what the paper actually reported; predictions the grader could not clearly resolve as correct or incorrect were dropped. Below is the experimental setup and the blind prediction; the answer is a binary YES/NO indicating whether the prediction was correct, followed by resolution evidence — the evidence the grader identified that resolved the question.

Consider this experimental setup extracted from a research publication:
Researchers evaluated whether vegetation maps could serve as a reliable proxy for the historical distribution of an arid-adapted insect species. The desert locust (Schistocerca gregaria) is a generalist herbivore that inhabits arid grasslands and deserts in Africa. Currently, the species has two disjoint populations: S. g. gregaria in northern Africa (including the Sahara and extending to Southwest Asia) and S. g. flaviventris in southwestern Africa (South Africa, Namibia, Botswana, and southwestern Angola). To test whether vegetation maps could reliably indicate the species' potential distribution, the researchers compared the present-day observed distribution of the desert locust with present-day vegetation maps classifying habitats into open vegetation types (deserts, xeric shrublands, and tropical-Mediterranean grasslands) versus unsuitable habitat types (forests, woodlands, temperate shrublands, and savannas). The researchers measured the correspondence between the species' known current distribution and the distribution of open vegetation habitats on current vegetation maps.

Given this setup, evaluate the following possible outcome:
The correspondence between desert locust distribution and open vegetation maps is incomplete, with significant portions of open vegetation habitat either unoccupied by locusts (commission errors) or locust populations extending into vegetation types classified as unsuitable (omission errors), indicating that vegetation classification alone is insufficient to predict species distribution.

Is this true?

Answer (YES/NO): NO